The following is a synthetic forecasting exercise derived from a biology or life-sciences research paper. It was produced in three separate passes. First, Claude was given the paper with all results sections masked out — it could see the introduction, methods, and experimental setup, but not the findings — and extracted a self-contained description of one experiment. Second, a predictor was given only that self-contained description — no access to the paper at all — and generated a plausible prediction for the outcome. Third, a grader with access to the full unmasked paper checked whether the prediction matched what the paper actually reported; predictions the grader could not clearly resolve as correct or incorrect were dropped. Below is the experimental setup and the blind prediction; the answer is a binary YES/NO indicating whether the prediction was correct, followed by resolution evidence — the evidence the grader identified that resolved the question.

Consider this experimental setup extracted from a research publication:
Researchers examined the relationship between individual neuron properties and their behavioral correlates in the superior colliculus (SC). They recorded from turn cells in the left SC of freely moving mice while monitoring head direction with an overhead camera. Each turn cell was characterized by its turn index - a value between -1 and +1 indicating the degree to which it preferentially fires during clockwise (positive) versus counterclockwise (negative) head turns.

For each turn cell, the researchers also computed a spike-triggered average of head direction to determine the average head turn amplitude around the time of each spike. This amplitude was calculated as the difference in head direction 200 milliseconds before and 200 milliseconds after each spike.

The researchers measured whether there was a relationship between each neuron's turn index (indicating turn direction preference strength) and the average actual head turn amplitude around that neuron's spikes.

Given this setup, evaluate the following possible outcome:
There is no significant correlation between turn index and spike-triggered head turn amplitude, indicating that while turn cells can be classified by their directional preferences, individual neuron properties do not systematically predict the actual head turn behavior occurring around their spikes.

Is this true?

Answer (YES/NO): NO